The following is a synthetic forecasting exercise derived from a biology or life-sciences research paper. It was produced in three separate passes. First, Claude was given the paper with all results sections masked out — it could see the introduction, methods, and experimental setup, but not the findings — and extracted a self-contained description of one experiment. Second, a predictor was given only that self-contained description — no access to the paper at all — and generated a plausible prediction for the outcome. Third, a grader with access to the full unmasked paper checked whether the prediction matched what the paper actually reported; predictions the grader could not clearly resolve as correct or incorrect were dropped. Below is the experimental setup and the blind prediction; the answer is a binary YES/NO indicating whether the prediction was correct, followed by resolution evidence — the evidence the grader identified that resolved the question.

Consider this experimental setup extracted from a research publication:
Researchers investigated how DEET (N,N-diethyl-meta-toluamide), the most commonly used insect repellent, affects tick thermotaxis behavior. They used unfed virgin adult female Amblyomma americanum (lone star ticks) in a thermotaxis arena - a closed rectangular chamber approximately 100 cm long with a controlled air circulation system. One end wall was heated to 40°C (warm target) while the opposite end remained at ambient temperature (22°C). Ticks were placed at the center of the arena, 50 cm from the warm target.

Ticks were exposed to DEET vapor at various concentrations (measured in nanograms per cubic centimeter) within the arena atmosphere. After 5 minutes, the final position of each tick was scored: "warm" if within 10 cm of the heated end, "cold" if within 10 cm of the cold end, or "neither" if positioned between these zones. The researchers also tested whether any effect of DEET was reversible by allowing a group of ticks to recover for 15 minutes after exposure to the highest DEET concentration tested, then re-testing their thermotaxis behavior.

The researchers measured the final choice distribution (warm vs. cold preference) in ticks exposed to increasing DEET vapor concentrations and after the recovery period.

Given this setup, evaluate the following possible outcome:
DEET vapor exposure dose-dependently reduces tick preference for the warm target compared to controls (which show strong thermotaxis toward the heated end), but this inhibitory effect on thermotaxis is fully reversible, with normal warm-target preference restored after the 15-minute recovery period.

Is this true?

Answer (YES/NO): YES